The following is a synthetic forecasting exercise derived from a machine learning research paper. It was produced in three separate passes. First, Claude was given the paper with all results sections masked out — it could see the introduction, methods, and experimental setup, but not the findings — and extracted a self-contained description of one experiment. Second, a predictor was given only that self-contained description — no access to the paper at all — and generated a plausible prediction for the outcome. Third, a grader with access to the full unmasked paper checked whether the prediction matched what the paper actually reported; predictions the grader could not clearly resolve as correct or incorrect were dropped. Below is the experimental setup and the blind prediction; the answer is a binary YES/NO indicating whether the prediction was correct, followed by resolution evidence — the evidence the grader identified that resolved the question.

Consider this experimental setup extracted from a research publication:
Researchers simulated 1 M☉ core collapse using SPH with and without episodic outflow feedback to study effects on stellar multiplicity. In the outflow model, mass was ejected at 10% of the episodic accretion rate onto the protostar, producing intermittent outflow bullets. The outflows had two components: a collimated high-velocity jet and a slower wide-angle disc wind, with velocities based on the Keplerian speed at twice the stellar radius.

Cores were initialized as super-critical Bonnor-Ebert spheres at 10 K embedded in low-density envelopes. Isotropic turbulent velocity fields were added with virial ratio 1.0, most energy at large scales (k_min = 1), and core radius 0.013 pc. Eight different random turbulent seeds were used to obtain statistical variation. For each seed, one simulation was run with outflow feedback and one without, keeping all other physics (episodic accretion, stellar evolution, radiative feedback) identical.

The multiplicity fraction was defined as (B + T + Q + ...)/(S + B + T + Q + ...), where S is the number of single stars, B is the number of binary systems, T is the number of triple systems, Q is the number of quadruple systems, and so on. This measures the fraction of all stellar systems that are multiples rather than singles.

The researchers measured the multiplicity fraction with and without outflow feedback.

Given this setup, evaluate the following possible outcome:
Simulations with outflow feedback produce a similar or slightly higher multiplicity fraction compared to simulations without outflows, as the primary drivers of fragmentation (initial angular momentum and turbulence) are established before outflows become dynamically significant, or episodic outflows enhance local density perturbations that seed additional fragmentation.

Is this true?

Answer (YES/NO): YES